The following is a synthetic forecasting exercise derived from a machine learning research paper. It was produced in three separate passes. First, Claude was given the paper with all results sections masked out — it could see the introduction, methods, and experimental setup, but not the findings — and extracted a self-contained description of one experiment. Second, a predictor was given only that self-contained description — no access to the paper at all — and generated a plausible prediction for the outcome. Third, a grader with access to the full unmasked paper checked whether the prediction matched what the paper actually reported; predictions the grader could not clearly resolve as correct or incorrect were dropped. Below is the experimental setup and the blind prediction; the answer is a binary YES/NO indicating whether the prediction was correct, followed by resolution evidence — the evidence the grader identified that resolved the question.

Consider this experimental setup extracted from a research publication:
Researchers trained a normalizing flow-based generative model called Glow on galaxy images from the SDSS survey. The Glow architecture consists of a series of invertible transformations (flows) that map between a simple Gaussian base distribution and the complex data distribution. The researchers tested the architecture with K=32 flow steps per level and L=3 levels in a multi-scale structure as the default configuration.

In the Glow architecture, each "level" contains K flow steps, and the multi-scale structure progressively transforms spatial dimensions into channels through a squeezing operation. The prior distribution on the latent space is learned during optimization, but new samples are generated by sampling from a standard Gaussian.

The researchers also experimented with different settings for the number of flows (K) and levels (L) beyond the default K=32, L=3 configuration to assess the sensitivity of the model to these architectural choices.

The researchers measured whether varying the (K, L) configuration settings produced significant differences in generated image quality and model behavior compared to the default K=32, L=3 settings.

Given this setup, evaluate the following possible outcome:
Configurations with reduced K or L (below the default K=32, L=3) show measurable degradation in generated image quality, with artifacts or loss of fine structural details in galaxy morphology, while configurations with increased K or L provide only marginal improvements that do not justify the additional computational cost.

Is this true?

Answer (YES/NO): NO